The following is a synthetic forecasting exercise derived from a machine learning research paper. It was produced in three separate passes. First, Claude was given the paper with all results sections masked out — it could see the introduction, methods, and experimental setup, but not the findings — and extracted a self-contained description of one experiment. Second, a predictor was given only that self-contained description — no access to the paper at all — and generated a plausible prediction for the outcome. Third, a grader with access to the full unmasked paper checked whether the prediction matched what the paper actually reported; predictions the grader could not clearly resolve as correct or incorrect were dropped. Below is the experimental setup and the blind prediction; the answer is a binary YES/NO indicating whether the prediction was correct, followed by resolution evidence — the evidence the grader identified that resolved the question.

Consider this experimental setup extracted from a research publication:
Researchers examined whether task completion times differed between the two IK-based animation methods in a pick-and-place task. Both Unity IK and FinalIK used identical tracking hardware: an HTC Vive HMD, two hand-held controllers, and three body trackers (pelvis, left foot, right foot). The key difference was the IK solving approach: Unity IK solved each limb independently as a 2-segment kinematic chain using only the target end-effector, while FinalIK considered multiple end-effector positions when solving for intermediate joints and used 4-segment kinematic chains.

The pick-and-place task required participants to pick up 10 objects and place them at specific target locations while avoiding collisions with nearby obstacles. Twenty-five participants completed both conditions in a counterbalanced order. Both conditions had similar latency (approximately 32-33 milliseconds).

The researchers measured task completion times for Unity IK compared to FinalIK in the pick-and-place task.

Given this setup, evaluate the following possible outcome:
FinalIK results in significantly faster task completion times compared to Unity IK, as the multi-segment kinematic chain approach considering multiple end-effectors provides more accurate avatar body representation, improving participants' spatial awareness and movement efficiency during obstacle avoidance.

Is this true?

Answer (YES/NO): YES